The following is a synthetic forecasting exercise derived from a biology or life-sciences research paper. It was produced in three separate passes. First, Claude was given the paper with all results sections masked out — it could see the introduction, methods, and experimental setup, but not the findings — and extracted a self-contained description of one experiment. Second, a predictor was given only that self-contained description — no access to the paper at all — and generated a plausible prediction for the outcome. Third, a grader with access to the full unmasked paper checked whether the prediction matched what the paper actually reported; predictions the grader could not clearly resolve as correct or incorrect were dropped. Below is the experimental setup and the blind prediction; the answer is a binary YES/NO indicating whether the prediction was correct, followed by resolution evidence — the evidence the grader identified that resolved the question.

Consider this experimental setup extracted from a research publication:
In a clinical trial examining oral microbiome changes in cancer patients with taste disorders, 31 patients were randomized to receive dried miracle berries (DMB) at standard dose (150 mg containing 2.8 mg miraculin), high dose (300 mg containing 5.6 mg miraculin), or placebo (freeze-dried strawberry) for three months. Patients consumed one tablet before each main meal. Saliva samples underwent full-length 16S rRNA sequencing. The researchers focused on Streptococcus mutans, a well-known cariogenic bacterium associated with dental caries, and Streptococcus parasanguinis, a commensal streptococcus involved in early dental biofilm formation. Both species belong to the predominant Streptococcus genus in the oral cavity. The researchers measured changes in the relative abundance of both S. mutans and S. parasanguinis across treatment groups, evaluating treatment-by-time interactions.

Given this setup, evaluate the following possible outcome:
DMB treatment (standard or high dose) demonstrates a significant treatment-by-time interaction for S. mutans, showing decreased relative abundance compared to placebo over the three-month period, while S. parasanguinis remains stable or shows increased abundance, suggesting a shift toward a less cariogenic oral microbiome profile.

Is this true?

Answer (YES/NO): NO